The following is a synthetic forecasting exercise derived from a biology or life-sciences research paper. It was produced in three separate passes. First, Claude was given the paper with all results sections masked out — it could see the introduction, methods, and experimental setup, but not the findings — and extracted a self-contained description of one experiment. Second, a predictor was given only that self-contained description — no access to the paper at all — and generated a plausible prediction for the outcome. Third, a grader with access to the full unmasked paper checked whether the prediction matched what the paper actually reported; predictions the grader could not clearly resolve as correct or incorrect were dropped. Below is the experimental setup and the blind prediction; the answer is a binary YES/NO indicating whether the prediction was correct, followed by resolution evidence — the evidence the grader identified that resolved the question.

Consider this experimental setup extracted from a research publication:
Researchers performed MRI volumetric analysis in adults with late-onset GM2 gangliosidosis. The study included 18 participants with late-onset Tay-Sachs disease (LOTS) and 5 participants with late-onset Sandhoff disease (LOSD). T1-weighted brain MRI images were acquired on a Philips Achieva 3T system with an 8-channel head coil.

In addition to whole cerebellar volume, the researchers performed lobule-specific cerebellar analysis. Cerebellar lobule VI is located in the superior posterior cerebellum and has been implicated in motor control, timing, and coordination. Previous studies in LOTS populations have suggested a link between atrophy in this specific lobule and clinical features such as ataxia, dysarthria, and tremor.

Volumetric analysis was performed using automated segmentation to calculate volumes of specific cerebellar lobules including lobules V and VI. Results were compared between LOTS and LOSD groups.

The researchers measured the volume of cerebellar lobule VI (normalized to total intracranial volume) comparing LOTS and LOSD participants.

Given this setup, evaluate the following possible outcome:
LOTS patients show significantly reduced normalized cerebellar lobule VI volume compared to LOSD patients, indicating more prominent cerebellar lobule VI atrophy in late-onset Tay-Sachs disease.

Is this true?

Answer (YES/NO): NO